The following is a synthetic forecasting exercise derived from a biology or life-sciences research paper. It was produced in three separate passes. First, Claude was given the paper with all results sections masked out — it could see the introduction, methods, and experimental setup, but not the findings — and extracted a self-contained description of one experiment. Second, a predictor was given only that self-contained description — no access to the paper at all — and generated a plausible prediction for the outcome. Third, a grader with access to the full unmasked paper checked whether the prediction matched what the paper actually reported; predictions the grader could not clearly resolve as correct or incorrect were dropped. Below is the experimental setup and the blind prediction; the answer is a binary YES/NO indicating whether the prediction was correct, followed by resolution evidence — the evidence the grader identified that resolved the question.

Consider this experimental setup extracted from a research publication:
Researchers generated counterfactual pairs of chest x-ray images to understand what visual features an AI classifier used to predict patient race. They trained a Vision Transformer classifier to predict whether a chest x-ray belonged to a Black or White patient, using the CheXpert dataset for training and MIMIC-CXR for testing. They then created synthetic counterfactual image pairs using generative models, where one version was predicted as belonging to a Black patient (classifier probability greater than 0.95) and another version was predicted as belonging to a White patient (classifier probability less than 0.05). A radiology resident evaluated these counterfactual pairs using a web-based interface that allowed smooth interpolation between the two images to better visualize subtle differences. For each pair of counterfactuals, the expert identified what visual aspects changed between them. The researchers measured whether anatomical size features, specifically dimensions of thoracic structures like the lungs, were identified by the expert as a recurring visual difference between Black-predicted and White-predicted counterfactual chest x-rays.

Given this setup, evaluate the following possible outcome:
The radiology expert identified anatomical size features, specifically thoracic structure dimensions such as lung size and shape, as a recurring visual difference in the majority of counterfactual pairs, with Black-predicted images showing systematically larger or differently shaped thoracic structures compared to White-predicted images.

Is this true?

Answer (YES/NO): NO